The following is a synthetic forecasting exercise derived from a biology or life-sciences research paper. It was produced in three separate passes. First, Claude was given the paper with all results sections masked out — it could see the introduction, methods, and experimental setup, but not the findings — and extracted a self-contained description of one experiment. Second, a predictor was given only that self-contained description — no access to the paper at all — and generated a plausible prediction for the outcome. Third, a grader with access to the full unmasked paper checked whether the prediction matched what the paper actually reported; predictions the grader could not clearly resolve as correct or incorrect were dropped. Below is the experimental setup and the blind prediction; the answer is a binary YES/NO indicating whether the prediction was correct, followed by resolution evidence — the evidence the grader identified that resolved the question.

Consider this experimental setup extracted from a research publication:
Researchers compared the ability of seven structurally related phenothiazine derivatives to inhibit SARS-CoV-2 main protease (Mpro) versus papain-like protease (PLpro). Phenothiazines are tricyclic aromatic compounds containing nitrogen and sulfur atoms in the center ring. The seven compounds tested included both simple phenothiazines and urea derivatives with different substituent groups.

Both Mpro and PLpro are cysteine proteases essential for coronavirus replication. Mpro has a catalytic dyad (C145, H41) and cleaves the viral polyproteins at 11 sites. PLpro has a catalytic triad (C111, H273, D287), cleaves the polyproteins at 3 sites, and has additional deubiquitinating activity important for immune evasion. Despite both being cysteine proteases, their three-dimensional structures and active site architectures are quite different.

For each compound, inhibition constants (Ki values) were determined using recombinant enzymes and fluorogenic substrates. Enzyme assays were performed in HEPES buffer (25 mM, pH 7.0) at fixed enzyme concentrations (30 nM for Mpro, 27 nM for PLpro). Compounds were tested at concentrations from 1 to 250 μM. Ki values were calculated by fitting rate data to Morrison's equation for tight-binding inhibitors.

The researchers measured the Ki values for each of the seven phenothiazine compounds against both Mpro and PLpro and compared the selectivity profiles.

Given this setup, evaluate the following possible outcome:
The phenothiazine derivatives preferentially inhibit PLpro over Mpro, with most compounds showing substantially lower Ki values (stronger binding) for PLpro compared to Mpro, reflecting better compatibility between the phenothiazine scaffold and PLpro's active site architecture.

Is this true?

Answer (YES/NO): NO